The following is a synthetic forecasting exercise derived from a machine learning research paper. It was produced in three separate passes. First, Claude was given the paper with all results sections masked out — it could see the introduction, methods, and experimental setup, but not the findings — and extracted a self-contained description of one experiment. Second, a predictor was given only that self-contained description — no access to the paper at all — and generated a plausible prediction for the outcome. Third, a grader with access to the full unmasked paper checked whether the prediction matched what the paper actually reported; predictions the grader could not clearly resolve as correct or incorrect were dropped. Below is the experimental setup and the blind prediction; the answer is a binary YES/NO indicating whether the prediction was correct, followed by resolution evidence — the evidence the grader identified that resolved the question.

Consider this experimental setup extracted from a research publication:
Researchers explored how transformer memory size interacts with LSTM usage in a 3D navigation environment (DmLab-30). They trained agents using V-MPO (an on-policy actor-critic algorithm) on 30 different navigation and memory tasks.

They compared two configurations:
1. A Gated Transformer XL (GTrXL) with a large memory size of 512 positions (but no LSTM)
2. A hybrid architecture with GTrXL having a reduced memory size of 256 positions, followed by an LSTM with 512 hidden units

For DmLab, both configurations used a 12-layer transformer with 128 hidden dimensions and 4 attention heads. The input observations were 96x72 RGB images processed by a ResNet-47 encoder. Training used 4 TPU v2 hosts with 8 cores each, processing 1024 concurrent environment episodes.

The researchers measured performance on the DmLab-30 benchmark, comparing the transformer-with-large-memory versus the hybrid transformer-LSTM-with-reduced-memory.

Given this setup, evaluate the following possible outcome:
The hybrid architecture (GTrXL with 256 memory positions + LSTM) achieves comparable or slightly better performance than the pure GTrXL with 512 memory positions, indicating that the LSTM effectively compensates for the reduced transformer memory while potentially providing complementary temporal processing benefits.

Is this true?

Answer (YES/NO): NO